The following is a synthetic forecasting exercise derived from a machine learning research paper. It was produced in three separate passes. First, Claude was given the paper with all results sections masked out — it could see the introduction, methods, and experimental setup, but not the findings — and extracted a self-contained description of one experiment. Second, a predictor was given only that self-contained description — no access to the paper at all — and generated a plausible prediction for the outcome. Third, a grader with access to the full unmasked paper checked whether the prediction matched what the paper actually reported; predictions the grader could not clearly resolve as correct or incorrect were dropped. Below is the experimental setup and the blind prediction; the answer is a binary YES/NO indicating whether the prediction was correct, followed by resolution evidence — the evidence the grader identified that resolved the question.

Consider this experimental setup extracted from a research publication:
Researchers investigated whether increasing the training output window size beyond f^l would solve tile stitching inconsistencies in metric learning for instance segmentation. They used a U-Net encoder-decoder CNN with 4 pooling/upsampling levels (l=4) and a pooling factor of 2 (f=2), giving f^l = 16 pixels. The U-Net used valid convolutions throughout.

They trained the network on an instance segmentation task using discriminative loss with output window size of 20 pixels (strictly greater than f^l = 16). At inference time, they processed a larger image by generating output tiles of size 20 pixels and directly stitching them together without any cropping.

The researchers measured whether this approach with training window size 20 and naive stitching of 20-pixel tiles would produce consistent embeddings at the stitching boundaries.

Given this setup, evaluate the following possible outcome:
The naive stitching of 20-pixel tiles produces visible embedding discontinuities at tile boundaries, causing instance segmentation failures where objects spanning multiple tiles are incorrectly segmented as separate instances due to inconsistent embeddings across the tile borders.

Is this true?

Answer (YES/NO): YES